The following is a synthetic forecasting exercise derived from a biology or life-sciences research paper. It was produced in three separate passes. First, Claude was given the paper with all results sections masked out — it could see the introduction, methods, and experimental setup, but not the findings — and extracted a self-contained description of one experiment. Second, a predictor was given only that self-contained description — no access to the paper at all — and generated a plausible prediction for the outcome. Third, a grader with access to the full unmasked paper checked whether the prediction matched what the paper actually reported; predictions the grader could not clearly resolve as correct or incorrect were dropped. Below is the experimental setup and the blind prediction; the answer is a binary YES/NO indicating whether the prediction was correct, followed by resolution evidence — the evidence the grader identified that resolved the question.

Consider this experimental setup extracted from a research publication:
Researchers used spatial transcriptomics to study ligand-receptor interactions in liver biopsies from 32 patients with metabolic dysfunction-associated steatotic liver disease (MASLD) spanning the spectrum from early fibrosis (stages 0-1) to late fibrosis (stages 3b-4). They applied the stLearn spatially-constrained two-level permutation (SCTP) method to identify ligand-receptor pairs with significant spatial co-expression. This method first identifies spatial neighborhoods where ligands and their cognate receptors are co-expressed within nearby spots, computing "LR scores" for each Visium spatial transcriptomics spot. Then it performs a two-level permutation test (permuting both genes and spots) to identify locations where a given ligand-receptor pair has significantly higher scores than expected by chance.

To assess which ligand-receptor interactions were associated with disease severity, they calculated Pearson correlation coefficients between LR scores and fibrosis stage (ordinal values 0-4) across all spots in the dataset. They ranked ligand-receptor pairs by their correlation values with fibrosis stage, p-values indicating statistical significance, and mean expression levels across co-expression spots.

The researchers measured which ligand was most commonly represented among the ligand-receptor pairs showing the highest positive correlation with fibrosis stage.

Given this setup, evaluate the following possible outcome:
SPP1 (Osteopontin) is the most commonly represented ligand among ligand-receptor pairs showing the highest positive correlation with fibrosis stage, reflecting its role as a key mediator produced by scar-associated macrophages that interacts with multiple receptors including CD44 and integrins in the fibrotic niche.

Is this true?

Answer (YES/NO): NO